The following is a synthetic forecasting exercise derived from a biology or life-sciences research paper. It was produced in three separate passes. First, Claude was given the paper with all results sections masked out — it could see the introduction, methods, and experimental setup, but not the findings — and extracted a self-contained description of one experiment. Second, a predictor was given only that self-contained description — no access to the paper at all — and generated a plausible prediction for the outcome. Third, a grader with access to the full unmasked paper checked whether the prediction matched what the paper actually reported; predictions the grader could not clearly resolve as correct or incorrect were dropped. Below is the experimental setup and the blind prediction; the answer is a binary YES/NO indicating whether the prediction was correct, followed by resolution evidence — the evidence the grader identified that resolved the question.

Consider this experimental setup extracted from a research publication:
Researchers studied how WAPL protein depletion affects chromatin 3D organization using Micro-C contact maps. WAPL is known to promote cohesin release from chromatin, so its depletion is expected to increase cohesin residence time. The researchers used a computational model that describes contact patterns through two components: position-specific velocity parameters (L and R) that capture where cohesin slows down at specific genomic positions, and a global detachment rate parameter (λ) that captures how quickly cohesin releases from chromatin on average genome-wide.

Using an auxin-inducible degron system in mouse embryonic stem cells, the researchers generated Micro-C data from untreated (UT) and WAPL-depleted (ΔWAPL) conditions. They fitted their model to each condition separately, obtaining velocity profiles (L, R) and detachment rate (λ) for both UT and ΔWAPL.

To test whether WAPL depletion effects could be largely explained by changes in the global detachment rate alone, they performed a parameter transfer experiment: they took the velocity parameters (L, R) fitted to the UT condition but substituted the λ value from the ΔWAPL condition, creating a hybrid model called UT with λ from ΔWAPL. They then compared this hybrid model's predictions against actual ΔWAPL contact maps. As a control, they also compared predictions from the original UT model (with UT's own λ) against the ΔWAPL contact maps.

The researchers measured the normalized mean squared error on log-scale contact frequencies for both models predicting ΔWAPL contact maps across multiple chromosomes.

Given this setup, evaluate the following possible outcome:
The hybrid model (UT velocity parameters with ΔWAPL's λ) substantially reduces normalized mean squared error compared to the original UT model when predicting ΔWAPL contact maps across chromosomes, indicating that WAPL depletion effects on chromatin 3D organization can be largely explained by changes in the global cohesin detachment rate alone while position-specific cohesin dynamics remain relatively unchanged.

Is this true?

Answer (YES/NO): YES